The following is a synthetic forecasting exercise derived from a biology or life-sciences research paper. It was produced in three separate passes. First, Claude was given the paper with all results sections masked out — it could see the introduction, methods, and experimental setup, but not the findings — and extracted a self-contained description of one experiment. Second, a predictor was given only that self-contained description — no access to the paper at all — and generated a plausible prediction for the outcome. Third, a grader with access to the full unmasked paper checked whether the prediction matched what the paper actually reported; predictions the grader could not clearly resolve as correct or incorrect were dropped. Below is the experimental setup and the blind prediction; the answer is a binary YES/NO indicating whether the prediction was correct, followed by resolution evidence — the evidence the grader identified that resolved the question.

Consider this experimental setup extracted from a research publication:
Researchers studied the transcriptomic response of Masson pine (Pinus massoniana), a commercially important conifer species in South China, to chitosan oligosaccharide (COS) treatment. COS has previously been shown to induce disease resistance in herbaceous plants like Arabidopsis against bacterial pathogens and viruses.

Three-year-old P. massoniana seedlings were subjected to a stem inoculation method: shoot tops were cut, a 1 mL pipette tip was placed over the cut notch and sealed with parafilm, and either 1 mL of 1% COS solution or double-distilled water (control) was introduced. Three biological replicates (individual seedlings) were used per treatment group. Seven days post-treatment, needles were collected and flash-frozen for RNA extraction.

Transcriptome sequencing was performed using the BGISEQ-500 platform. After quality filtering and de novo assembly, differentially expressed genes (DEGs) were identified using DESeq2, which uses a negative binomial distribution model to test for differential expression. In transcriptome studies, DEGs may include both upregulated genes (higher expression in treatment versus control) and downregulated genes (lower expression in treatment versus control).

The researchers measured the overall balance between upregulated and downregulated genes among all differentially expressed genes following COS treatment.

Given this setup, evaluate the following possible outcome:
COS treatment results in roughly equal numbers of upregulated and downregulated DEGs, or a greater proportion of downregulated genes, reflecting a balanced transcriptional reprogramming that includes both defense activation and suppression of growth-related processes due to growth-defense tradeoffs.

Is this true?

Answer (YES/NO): YES